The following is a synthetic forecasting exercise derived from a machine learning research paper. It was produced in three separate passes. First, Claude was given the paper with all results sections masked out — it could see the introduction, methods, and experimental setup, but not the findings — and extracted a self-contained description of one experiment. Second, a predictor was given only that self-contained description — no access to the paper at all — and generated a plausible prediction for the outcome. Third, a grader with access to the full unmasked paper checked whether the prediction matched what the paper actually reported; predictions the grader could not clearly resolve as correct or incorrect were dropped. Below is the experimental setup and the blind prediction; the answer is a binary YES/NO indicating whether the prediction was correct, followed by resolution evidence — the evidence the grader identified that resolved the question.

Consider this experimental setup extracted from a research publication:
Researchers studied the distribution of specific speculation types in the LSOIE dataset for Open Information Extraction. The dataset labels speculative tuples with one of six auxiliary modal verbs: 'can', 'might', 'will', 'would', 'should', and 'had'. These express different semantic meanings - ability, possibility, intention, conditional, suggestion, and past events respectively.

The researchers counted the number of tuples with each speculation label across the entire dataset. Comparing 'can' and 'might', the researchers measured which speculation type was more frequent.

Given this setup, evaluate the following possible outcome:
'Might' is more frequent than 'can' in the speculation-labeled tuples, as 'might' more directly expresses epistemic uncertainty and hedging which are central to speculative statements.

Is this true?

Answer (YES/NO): NO